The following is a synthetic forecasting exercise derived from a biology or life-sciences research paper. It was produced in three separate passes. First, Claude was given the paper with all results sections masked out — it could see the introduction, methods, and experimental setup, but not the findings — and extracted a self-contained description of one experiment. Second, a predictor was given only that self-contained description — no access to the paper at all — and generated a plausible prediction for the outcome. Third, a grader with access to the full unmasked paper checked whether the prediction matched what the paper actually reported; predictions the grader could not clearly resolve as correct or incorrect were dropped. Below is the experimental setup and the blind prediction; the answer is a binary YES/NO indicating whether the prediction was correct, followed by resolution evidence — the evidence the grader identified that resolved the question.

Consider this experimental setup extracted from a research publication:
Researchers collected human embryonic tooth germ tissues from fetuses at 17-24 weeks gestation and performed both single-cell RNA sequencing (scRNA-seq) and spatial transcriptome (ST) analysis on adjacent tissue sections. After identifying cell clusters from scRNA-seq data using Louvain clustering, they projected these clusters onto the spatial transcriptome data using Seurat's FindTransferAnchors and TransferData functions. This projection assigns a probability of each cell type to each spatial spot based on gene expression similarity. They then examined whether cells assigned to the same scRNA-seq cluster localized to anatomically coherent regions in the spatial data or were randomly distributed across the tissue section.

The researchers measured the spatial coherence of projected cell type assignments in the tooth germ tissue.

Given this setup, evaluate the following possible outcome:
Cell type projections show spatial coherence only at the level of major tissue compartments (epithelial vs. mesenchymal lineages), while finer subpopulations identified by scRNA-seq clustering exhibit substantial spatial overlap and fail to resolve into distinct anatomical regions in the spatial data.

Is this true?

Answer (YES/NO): NO